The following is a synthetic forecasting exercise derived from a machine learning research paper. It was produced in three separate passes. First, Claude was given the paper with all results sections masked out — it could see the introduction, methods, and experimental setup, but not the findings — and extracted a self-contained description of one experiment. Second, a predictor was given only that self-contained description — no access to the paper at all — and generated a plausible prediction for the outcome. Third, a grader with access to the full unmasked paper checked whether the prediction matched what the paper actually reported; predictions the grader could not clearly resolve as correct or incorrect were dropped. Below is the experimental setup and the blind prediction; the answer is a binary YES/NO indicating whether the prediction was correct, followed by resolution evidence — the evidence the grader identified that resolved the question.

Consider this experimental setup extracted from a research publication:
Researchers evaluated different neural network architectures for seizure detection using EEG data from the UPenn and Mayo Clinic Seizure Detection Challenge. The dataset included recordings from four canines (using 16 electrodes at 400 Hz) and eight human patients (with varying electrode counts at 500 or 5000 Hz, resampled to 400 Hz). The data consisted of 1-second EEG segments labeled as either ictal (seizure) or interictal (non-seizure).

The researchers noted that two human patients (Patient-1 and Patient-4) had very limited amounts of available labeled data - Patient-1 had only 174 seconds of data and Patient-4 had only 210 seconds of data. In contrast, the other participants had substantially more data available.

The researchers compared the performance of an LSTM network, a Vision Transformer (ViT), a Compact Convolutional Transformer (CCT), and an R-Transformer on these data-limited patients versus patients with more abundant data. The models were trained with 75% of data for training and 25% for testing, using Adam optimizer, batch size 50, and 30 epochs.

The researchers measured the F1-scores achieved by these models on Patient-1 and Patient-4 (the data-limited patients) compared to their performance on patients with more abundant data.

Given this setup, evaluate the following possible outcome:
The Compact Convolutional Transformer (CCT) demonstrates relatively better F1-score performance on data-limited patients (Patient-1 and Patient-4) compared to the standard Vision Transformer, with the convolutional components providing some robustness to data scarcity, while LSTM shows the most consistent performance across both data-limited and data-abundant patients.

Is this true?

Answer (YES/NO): NO